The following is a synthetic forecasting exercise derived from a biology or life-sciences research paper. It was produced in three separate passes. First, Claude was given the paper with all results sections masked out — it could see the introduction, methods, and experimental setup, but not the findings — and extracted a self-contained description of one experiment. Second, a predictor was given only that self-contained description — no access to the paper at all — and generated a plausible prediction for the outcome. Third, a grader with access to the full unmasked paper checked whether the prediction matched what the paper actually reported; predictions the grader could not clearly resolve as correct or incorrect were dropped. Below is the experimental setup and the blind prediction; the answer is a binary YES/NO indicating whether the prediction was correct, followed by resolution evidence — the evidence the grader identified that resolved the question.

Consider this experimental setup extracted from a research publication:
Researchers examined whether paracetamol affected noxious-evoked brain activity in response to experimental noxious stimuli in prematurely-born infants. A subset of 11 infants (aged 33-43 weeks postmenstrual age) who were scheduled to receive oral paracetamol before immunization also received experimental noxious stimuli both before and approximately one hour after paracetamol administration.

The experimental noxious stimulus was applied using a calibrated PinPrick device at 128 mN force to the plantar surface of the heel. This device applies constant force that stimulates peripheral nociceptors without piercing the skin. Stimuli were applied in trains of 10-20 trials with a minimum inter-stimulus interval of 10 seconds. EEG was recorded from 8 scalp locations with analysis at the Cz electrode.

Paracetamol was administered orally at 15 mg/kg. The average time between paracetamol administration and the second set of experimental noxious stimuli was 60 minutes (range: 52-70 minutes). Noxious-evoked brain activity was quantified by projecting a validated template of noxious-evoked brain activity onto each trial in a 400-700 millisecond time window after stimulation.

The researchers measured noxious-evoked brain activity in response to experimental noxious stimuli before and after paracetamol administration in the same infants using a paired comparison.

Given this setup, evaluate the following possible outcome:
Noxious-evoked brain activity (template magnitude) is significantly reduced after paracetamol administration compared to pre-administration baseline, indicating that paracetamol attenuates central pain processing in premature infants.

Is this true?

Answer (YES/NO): NO